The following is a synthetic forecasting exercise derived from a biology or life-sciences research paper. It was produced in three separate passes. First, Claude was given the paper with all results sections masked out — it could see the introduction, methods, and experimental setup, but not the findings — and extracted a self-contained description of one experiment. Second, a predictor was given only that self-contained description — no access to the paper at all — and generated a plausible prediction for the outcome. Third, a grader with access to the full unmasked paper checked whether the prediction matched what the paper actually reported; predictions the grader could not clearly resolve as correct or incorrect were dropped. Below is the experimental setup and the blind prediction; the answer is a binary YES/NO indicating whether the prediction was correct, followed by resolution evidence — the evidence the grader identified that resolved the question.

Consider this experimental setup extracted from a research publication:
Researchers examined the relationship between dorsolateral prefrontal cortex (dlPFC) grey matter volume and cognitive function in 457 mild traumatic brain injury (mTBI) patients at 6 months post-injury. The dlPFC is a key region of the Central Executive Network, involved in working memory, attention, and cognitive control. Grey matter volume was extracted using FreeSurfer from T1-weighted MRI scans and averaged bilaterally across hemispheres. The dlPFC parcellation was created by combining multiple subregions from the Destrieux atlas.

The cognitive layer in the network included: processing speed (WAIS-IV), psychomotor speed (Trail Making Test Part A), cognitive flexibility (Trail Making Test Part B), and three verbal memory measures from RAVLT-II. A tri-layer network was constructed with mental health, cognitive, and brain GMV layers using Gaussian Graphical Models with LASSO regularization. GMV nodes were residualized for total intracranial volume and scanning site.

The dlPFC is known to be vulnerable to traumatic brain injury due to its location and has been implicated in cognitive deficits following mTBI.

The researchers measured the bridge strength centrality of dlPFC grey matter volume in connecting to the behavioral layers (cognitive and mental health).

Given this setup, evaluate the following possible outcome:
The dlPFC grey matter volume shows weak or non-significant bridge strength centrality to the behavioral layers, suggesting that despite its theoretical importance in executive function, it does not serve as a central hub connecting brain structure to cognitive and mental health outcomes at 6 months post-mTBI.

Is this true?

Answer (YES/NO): YES